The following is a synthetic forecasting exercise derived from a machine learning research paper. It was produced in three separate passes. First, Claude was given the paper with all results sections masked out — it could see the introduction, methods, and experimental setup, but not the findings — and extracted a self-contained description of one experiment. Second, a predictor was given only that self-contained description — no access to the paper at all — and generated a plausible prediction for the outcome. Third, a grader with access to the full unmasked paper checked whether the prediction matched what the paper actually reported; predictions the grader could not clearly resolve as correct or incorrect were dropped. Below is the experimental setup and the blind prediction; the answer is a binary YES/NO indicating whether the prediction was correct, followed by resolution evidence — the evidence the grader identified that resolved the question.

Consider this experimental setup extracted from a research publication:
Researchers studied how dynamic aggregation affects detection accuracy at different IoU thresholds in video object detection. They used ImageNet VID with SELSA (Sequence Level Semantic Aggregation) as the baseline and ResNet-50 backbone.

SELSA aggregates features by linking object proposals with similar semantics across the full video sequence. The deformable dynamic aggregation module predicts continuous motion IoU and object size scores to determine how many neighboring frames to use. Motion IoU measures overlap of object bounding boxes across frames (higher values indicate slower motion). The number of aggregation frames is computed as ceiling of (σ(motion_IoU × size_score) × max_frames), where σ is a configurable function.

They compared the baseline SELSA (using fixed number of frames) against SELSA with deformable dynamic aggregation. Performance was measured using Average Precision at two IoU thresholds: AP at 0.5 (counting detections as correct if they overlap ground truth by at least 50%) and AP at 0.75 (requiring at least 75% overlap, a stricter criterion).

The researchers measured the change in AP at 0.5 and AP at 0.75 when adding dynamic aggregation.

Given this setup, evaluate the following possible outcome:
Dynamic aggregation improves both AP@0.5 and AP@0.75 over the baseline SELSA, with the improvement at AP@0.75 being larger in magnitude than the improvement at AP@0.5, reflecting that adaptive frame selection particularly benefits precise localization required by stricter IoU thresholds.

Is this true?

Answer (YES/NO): NO